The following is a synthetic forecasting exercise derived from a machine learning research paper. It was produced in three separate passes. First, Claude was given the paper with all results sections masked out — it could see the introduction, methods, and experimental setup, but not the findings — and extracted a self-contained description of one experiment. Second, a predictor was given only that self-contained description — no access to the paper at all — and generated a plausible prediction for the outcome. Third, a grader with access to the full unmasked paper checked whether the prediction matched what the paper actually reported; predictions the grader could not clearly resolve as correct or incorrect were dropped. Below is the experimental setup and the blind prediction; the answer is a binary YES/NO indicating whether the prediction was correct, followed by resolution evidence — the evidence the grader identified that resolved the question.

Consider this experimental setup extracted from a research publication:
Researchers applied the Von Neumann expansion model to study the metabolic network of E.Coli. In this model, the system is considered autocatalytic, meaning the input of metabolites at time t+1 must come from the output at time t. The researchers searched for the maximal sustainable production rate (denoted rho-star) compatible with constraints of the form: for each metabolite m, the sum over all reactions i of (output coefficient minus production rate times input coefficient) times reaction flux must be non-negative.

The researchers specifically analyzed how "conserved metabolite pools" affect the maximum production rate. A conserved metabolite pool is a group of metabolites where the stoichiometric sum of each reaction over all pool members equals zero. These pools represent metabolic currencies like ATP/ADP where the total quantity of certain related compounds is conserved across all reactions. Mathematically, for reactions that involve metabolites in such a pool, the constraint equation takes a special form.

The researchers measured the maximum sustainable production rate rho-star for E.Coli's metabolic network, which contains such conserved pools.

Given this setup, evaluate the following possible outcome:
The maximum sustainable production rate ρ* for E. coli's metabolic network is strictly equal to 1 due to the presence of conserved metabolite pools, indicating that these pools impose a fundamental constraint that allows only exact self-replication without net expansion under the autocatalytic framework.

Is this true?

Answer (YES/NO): YES